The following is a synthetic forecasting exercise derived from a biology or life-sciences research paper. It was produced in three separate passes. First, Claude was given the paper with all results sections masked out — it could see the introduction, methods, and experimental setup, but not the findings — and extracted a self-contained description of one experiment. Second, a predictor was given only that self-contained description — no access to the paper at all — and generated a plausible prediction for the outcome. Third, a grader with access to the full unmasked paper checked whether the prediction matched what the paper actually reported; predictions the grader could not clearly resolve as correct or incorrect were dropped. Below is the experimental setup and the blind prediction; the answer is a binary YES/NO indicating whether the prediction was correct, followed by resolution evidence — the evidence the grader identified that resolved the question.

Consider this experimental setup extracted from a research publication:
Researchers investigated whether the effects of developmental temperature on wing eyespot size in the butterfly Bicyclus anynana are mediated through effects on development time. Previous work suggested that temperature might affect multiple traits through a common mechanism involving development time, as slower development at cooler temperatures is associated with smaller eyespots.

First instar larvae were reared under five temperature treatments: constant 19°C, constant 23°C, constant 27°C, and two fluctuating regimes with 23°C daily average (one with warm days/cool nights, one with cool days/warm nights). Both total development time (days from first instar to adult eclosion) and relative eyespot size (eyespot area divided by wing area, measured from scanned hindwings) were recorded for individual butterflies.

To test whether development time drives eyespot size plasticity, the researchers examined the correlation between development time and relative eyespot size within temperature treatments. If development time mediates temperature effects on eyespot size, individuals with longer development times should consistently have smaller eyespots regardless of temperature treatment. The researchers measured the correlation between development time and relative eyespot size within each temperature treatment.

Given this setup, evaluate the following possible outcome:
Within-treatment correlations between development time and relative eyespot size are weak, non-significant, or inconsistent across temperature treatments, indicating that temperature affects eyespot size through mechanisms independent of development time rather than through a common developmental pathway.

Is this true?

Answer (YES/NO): YES